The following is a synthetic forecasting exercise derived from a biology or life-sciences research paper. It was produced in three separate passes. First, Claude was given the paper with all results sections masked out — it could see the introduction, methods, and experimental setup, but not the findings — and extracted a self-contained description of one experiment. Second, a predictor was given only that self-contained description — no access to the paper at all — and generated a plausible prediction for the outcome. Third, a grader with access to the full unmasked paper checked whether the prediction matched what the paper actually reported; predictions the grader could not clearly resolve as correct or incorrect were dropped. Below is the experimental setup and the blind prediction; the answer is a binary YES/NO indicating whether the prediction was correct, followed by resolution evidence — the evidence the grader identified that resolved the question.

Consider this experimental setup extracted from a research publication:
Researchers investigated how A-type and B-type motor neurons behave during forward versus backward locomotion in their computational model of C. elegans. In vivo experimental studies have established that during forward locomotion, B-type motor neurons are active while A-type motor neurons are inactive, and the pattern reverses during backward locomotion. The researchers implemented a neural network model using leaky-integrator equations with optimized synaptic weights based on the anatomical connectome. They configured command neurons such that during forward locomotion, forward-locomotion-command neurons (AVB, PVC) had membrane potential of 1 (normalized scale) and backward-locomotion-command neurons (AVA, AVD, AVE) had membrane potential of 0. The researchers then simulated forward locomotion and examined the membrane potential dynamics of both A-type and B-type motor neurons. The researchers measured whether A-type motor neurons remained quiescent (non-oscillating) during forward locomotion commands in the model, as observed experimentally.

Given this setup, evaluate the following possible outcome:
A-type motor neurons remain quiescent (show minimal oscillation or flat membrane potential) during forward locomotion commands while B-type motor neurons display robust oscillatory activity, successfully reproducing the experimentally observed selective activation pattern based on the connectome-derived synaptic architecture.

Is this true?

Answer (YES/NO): NO